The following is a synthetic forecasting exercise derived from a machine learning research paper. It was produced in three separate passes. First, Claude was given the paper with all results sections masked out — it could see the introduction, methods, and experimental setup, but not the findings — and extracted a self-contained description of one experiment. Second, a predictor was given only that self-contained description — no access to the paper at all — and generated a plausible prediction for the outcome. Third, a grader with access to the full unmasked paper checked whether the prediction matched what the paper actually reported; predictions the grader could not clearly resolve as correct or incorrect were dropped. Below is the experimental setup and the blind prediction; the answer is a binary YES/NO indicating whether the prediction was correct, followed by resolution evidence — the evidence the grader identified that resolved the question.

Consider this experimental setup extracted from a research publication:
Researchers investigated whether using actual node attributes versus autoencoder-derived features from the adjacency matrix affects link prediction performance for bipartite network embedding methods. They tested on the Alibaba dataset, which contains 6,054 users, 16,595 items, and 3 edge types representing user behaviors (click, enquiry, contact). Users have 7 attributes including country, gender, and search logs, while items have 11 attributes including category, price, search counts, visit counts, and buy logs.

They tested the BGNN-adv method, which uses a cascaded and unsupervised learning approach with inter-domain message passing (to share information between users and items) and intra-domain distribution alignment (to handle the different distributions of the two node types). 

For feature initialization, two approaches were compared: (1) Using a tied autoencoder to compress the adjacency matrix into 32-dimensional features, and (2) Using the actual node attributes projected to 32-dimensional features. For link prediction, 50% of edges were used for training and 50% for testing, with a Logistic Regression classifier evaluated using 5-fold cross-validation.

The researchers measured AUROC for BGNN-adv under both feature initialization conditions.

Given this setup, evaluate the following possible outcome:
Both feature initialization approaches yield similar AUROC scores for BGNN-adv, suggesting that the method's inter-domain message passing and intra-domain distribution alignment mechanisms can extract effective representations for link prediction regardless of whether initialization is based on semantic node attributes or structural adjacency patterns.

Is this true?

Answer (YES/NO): NO